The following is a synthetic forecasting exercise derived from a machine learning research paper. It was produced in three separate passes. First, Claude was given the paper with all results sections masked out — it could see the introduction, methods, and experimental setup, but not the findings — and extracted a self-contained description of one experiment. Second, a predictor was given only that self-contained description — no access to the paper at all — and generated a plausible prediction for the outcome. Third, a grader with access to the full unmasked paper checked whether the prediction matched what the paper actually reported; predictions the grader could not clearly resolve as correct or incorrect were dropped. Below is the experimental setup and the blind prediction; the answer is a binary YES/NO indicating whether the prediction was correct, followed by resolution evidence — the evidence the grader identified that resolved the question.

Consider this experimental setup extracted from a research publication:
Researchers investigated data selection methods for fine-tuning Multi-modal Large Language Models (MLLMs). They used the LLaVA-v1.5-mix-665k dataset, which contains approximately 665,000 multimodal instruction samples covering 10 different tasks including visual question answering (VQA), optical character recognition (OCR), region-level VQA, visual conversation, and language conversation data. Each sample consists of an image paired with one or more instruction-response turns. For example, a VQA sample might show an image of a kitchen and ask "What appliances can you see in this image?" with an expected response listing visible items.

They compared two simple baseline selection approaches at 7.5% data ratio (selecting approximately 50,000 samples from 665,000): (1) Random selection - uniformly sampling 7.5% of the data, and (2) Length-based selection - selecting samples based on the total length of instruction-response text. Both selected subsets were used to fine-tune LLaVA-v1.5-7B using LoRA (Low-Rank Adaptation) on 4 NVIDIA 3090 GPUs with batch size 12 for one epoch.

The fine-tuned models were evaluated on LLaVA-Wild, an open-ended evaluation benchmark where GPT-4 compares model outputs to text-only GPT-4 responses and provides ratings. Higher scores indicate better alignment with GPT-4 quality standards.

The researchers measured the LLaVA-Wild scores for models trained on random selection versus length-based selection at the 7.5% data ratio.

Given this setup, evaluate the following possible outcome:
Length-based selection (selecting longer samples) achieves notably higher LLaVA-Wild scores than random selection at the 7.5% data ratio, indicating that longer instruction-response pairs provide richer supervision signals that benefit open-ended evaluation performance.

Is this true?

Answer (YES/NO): YES